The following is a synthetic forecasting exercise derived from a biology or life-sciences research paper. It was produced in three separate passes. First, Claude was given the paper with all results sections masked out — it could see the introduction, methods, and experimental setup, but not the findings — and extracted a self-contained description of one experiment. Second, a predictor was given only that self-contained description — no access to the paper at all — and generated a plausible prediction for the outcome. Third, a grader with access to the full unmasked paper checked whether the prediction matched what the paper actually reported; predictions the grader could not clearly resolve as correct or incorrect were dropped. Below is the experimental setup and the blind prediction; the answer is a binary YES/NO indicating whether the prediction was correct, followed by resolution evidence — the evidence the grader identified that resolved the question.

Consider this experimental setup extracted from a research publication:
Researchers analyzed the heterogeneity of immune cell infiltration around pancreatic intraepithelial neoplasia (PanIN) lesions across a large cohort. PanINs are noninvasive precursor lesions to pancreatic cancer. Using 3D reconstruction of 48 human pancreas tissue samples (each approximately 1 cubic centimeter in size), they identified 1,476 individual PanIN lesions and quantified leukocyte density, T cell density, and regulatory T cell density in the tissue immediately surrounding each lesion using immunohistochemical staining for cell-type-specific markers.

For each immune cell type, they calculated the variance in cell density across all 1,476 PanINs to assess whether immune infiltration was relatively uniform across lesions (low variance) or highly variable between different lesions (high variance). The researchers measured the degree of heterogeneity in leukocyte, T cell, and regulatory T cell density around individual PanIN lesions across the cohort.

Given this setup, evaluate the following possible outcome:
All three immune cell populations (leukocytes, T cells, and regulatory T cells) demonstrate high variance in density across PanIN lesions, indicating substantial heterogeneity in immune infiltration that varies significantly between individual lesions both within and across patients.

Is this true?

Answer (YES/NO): YES